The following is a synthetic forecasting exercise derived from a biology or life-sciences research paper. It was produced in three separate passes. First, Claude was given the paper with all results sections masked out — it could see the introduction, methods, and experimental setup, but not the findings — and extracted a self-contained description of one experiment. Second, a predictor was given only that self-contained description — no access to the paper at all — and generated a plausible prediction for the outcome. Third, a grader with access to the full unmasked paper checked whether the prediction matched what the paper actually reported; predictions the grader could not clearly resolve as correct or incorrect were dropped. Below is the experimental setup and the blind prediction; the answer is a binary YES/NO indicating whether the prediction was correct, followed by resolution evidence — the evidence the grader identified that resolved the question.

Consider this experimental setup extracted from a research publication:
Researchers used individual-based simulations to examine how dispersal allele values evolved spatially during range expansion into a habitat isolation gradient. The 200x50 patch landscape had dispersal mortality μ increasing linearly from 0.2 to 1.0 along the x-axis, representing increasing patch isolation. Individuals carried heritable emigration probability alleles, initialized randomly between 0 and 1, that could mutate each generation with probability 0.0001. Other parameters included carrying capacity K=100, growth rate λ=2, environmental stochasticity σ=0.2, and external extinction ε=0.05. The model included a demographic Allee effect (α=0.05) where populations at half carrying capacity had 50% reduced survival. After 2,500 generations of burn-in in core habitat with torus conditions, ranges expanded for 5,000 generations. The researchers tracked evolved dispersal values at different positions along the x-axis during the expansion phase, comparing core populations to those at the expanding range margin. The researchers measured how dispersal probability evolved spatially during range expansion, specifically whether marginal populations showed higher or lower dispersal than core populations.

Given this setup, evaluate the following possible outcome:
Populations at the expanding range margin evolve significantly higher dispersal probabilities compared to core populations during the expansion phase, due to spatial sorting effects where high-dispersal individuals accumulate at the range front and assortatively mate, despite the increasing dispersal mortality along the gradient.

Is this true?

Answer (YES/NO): YES